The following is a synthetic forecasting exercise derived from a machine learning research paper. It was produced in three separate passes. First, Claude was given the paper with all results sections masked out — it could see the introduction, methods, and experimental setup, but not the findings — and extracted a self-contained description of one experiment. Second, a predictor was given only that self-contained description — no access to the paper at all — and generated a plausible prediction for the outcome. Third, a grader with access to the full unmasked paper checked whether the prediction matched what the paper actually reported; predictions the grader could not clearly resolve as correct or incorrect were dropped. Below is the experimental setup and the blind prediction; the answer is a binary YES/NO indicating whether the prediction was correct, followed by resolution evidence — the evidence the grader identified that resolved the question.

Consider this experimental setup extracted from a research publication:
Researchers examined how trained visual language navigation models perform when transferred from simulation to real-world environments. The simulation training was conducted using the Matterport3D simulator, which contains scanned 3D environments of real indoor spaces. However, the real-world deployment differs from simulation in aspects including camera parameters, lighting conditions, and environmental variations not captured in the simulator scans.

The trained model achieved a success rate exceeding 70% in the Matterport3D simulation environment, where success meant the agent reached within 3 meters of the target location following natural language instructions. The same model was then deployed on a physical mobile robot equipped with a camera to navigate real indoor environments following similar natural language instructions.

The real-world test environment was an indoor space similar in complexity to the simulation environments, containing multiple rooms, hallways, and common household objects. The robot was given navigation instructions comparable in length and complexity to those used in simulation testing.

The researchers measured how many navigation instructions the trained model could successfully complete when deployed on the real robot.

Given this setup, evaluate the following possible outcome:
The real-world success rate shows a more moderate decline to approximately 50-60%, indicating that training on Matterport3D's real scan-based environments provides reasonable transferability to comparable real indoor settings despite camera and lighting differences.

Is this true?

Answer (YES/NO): NO